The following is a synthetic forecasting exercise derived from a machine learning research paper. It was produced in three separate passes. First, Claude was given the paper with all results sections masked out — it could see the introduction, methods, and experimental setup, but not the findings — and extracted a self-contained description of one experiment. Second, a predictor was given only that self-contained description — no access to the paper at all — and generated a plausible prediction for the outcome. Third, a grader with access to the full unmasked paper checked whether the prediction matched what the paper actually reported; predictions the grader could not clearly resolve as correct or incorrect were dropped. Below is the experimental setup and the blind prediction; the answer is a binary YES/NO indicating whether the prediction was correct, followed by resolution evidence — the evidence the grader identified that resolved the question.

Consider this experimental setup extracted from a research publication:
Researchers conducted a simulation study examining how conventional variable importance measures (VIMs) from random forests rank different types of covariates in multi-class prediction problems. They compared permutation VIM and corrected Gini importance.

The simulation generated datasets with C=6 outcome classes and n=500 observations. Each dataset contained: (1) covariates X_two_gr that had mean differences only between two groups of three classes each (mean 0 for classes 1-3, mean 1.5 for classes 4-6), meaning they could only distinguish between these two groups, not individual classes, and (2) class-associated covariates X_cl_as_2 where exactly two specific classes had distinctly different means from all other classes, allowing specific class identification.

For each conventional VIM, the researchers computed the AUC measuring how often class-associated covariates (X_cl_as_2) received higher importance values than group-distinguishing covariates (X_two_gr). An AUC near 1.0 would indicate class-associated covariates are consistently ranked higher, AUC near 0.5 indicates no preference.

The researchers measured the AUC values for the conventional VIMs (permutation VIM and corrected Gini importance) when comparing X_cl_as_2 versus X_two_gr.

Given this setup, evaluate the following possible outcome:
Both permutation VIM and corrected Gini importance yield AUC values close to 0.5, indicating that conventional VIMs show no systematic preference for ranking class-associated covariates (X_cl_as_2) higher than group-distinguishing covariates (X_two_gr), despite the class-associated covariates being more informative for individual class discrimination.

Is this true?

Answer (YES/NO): YES